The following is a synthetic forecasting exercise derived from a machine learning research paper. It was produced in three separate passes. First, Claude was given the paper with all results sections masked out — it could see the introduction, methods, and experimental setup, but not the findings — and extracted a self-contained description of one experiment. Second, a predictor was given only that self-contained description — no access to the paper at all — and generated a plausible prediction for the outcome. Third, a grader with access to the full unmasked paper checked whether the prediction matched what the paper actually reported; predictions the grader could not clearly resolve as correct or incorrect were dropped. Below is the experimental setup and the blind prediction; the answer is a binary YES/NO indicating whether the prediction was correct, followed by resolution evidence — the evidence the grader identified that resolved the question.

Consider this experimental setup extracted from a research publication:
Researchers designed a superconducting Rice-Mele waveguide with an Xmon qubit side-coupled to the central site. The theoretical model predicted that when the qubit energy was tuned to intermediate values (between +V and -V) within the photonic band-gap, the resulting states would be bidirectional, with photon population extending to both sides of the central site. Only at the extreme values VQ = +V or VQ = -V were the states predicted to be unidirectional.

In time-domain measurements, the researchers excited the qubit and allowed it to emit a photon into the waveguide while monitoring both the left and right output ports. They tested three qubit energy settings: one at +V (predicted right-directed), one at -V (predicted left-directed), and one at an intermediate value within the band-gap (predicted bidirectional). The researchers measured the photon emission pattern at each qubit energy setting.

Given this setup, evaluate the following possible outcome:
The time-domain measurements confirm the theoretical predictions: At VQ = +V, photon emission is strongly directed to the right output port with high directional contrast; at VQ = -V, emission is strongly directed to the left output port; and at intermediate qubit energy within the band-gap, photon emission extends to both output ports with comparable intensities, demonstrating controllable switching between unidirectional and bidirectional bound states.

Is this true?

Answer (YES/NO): YES